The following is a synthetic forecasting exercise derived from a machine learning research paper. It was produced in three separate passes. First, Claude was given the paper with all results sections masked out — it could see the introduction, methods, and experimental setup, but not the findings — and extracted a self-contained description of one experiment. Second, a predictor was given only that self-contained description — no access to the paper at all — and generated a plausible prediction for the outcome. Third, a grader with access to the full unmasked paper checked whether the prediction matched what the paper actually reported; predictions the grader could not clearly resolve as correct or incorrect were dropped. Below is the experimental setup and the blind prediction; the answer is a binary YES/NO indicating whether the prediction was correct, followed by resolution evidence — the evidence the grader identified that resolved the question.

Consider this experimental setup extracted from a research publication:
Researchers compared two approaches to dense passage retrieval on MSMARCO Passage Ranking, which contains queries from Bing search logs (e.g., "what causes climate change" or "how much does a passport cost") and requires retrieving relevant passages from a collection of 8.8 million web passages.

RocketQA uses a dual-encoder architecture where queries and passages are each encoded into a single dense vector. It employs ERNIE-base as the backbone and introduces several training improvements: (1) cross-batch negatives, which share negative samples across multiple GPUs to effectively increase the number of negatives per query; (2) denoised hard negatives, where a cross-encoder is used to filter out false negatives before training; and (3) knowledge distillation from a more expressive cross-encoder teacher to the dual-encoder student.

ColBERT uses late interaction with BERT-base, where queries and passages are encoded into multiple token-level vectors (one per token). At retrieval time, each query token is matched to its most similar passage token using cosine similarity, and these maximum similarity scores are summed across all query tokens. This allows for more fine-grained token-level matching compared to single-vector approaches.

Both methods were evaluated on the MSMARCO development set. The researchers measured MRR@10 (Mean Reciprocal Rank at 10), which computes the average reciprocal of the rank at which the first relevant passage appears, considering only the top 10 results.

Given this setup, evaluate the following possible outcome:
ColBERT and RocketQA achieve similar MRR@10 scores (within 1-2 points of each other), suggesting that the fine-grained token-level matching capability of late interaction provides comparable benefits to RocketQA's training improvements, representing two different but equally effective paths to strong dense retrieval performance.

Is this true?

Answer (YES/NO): NO